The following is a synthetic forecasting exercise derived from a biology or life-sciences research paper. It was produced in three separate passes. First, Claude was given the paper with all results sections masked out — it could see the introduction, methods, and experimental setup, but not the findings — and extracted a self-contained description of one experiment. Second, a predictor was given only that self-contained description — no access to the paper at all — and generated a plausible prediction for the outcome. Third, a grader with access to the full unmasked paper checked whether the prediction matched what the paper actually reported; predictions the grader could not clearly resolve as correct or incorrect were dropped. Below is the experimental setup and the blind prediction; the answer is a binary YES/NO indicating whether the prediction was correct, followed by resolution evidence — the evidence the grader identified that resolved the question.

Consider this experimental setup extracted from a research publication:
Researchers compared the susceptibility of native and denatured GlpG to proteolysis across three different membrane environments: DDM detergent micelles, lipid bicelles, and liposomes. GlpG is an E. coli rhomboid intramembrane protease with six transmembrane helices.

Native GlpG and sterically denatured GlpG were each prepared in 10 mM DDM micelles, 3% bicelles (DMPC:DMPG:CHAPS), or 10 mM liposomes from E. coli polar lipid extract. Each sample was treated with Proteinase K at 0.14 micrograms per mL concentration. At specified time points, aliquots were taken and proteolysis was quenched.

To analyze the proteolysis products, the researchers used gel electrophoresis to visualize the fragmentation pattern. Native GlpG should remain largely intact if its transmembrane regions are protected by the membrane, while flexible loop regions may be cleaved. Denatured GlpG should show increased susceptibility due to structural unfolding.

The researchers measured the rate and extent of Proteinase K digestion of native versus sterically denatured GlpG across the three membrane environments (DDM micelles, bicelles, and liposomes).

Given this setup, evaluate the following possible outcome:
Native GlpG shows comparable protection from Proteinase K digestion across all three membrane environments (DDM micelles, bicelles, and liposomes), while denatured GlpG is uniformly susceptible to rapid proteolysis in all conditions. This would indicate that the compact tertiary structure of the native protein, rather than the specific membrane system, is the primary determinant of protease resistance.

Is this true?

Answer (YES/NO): NO